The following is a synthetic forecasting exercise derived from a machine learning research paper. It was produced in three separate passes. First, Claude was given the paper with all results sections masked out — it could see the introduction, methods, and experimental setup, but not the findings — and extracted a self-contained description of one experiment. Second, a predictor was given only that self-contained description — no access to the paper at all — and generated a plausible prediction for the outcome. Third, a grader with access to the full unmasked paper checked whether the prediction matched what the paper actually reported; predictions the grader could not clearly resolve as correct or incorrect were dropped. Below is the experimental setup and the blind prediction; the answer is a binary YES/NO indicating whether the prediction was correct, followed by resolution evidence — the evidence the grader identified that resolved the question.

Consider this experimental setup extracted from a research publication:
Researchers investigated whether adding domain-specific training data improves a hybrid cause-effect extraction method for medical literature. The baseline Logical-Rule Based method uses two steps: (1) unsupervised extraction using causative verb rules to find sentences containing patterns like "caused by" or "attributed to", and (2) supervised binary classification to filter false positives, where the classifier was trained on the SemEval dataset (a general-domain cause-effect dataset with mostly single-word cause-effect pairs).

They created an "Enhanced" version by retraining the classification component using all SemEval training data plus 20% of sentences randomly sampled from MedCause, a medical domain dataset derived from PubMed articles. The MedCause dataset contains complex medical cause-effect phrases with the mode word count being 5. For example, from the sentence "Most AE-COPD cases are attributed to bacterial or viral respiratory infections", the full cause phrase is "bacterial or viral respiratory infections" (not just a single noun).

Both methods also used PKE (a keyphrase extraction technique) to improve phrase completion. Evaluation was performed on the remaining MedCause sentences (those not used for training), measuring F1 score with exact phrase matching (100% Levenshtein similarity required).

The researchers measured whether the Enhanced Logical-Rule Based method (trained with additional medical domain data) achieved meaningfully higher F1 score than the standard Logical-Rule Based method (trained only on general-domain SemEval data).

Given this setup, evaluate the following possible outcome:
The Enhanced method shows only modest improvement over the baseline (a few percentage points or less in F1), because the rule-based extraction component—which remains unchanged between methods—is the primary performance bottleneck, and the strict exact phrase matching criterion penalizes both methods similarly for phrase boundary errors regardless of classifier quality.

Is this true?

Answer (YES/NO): YES